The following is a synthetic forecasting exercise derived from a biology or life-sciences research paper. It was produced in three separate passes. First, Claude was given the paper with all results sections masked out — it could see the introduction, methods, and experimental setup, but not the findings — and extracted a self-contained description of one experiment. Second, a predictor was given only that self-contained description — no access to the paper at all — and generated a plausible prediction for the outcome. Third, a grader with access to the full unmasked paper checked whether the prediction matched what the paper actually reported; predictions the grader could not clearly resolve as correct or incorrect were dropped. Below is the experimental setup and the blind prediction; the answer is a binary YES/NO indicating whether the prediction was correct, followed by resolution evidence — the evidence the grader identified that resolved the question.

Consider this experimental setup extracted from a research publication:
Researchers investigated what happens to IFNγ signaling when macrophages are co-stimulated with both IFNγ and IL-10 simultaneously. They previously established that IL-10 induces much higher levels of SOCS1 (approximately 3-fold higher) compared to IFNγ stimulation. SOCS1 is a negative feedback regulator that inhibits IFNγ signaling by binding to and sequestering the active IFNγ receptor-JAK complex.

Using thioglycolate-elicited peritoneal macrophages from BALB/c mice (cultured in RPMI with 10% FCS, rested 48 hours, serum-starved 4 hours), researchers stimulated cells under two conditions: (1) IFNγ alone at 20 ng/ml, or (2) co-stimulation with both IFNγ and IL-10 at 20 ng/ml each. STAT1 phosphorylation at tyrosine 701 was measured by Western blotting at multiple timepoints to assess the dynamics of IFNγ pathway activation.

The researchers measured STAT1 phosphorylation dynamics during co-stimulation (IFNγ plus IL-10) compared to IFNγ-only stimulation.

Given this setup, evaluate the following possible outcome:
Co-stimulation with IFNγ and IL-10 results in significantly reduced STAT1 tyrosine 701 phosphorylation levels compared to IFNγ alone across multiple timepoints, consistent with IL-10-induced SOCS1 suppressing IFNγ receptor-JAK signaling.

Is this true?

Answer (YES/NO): NO